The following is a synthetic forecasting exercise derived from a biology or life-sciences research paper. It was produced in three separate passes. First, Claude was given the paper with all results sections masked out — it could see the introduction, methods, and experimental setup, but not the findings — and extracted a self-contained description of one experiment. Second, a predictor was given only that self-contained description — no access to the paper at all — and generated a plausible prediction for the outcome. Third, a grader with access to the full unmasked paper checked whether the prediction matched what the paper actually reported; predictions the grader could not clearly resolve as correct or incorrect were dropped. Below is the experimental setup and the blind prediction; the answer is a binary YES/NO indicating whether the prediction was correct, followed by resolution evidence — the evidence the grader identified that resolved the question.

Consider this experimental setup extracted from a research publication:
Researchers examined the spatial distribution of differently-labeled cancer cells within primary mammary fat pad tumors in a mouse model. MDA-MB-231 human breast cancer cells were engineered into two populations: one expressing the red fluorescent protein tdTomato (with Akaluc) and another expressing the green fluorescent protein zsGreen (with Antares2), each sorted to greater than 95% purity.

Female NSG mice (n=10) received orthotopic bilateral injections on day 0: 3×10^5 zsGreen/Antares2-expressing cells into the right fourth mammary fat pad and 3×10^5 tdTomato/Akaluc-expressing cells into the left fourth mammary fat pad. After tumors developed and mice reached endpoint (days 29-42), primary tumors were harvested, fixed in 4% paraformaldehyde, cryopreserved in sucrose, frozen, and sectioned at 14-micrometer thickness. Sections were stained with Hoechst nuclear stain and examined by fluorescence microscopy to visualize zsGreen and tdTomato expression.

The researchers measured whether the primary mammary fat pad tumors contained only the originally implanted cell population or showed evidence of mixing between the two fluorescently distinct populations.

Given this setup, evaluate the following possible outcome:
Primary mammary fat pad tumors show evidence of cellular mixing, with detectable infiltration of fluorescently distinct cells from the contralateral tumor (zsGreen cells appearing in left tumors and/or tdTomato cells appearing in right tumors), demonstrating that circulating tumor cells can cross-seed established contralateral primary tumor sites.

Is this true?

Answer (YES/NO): NO